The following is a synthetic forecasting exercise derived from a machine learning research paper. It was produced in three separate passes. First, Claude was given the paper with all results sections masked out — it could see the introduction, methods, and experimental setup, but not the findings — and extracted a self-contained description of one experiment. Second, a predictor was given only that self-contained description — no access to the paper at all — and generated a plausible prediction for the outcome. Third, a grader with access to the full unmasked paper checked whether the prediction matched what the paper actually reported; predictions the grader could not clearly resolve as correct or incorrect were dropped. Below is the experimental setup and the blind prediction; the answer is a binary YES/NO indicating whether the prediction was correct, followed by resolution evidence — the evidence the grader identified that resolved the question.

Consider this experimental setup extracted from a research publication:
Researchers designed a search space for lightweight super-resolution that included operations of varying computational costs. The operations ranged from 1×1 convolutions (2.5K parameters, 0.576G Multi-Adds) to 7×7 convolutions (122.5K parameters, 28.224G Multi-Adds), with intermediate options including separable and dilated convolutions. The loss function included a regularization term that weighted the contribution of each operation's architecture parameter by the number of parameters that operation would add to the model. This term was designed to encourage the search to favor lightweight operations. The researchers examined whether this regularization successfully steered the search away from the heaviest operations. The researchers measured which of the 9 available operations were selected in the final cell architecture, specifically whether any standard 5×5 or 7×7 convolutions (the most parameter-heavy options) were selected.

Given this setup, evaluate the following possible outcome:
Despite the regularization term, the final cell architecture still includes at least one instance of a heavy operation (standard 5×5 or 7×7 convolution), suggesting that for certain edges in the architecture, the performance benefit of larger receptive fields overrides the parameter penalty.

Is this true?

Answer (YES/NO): NO